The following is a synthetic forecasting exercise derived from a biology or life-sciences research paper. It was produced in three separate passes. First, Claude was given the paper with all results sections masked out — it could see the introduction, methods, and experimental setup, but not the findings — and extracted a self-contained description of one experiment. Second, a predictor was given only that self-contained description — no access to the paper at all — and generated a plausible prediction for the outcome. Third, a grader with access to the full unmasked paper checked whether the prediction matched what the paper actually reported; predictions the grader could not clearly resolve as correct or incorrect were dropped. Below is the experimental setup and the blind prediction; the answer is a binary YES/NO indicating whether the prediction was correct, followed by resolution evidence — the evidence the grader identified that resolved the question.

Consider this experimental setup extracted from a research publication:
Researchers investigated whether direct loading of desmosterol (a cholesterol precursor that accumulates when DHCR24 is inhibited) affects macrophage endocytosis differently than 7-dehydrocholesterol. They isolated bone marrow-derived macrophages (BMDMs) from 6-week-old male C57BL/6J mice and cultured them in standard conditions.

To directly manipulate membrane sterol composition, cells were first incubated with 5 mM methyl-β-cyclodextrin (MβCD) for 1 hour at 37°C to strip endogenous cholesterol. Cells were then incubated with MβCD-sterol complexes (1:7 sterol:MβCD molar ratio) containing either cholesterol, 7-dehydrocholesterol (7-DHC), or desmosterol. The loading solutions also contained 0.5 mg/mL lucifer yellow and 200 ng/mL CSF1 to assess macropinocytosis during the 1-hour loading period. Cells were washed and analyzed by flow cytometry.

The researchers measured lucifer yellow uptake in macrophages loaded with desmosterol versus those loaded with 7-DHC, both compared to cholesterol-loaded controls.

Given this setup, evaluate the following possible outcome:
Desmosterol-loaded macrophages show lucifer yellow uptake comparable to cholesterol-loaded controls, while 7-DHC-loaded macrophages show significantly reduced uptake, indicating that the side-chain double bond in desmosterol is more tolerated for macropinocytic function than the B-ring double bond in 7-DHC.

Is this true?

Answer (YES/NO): NO